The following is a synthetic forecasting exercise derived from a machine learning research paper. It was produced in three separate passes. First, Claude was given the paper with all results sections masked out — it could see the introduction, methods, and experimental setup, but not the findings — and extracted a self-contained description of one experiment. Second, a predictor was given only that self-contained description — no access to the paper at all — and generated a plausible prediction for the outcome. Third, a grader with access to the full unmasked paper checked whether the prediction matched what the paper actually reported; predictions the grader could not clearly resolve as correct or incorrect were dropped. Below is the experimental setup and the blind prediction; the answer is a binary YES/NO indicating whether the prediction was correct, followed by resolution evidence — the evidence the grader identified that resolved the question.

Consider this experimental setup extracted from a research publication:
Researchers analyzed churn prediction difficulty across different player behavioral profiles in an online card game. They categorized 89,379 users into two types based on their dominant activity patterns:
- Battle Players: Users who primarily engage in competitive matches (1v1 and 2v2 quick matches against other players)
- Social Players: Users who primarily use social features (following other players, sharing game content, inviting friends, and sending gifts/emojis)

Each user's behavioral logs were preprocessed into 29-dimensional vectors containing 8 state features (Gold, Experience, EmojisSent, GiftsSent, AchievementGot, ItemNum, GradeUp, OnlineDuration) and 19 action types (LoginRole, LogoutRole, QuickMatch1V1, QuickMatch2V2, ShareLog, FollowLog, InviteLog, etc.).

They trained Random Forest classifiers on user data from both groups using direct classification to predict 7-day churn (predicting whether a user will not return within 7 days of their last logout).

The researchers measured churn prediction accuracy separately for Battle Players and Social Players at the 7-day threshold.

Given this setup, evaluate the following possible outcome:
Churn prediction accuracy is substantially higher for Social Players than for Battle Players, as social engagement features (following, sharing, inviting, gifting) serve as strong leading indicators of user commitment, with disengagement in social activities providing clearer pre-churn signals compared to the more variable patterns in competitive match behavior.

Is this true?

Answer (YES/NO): YES